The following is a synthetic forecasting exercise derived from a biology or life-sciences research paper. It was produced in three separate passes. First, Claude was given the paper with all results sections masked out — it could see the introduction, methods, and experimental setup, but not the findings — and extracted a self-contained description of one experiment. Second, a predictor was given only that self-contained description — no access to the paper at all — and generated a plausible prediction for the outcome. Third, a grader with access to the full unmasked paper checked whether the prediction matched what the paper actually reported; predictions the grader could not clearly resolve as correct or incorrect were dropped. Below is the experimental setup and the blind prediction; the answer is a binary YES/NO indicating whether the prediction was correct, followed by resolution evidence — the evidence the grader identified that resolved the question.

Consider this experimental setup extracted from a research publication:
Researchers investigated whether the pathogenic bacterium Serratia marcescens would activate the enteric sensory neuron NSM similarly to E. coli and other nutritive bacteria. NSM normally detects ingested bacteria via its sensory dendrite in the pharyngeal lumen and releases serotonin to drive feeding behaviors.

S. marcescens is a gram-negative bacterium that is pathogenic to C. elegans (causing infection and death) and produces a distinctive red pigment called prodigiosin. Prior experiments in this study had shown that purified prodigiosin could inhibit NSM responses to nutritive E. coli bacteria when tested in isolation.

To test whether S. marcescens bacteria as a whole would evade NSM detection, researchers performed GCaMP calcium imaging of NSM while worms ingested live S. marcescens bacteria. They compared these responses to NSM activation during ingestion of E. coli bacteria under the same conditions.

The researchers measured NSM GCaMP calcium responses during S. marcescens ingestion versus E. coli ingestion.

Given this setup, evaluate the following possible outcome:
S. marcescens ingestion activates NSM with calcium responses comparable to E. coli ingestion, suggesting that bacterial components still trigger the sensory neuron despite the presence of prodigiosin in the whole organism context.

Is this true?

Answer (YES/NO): NO